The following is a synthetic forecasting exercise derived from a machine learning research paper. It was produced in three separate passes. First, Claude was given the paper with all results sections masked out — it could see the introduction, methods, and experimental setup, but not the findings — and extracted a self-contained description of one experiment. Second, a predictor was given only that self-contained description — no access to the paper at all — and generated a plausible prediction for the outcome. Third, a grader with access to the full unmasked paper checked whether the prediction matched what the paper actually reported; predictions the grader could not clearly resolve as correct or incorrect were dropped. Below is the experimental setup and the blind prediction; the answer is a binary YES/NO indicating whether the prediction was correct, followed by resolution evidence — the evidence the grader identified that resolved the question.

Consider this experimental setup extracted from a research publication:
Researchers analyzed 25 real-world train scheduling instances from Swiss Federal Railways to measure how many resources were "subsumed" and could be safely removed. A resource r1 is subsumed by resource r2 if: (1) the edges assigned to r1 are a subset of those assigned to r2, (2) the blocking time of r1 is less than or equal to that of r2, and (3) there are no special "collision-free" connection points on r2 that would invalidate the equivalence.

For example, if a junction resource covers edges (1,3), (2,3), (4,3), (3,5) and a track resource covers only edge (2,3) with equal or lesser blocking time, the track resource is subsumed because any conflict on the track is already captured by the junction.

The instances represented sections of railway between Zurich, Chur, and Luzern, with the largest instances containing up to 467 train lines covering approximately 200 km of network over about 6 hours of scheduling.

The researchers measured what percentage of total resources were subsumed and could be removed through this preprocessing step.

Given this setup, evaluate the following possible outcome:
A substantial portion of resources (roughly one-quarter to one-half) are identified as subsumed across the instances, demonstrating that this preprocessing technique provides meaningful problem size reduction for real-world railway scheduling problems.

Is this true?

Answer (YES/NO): YES